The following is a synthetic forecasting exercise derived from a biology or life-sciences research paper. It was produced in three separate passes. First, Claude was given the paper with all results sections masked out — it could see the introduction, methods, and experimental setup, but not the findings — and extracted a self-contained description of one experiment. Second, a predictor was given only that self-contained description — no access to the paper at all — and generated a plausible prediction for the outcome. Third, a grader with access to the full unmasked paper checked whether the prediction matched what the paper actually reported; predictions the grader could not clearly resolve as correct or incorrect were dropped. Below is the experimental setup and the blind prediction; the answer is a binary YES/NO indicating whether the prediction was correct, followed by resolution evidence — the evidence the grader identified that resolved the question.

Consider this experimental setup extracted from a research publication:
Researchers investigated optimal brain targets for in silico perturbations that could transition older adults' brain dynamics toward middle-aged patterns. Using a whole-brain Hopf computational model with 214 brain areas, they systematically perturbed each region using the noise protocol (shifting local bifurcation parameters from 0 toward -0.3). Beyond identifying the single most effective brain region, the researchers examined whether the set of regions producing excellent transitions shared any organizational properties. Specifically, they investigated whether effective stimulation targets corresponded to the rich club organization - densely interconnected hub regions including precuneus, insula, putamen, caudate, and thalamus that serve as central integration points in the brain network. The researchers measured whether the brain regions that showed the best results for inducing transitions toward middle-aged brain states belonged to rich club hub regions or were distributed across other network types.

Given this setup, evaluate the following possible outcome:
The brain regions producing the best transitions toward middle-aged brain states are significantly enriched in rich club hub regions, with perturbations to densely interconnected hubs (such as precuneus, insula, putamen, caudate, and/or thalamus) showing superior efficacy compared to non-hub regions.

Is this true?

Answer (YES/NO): YES